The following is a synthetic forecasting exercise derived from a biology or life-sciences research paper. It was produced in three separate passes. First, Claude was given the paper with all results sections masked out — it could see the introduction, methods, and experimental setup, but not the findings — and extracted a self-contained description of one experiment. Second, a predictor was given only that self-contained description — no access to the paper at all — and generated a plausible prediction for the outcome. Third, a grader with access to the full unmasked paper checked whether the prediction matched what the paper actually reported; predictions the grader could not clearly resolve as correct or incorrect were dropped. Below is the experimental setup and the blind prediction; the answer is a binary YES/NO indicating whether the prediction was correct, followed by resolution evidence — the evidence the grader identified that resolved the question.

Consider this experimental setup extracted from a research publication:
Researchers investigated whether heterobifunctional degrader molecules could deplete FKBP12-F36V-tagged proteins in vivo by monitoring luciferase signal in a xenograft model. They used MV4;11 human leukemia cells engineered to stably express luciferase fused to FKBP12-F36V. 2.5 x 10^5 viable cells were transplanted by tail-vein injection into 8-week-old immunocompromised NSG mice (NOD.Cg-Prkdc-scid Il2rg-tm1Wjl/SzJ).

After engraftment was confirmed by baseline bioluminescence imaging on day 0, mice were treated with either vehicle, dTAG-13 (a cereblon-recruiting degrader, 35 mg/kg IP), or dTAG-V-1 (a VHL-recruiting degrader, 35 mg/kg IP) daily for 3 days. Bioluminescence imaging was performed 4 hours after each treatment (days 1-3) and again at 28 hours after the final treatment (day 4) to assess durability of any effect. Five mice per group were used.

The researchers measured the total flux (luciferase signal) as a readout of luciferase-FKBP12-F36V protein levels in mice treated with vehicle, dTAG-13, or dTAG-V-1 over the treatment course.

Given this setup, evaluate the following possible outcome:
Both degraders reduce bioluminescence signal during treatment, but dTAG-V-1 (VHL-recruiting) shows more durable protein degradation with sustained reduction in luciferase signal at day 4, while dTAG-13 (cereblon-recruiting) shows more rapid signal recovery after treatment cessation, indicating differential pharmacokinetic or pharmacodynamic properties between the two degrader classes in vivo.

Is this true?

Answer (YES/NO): YES